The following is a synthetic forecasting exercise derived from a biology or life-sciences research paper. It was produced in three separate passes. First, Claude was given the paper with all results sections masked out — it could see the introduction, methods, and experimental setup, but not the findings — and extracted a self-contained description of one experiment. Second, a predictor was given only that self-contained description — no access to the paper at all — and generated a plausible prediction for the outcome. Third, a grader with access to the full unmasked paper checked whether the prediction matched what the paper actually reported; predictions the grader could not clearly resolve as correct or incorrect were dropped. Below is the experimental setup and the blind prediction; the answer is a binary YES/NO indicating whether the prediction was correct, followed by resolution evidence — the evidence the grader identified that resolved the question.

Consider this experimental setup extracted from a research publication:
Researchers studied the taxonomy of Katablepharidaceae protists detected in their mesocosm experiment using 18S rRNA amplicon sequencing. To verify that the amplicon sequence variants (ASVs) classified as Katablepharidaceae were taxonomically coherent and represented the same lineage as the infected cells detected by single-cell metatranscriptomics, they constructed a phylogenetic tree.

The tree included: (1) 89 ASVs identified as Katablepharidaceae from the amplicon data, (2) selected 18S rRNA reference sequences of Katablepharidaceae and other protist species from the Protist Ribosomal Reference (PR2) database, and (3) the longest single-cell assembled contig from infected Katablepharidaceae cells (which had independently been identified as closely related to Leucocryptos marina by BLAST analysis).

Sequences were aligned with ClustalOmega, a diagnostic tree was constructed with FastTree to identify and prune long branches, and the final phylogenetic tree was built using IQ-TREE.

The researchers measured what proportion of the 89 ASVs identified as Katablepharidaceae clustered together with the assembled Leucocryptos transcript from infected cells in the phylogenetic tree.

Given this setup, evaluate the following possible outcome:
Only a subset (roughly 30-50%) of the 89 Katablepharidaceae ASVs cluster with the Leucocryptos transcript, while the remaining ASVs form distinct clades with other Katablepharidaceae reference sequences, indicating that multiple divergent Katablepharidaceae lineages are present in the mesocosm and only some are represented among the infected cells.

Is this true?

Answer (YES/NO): NO